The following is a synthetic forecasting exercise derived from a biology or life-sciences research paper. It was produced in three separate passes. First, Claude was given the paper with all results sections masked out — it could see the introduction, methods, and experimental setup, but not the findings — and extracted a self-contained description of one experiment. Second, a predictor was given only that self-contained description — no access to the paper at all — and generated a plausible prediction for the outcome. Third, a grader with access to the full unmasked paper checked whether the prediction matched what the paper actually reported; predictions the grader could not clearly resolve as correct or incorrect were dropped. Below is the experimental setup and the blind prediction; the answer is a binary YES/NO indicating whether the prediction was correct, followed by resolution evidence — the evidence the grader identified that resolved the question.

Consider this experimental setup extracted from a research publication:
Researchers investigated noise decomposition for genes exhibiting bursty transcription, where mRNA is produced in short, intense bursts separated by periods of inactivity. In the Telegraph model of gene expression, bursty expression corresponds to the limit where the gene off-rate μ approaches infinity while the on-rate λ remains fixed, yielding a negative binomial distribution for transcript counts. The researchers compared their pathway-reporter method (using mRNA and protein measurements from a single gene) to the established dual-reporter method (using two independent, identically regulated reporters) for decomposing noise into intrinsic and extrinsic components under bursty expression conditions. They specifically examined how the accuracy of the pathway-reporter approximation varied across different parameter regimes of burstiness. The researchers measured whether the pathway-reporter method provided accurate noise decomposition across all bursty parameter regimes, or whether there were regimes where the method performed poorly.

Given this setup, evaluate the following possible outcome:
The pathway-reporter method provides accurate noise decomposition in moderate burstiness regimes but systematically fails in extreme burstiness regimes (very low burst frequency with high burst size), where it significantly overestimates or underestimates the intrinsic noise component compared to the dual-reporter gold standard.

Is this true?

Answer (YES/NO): NO